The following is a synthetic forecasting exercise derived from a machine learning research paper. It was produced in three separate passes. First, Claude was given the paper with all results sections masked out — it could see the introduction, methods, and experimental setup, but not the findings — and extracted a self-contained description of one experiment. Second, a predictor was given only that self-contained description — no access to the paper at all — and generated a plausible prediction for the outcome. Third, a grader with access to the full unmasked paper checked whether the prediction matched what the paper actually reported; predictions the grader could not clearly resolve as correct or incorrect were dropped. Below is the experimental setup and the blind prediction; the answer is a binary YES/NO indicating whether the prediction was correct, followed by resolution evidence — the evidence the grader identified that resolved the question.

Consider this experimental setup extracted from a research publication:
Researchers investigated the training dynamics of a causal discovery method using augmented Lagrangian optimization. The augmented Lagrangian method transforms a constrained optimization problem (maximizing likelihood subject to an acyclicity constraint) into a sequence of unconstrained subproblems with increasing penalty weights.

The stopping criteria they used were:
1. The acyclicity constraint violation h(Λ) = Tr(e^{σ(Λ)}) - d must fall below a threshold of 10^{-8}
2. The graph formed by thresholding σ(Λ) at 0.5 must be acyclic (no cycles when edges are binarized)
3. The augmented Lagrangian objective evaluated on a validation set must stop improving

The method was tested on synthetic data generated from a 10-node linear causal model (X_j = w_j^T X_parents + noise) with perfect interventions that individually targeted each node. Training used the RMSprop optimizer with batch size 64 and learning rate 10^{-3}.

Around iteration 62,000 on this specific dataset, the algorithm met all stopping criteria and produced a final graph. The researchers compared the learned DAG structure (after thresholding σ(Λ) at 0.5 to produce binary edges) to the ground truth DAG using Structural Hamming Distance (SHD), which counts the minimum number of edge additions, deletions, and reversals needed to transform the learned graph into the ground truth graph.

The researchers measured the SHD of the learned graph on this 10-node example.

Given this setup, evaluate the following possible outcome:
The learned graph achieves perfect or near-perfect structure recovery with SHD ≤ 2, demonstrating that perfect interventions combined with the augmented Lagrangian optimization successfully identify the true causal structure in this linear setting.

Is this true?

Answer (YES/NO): YES